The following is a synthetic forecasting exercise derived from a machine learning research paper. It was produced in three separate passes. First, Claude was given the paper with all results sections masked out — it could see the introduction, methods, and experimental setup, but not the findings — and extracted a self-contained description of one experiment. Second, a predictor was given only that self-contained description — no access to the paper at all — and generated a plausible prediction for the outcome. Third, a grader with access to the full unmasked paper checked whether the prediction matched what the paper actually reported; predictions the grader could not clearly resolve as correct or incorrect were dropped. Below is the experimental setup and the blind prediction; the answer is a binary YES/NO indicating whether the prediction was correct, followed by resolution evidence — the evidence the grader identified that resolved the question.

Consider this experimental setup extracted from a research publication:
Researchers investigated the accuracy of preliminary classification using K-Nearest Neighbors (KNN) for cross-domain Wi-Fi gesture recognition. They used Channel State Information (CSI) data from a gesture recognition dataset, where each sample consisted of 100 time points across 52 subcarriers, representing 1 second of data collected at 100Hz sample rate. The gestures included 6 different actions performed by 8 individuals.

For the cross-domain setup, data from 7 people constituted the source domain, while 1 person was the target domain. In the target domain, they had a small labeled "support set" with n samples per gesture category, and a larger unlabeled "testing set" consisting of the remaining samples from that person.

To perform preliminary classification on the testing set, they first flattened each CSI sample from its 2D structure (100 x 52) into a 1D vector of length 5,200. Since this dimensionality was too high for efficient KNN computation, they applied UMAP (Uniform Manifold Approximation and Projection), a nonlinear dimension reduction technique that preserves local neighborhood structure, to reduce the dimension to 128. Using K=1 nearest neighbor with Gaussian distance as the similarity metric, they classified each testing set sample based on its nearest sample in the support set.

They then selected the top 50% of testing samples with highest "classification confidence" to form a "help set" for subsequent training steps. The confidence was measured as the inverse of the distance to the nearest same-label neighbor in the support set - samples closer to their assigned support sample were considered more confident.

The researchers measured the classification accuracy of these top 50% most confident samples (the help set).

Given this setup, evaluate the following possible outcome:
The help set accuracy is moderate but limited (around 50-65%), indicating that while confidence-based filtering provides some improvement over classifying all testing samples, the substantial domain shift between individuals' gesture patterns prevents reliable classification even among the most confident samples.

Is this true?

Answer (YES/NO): NO